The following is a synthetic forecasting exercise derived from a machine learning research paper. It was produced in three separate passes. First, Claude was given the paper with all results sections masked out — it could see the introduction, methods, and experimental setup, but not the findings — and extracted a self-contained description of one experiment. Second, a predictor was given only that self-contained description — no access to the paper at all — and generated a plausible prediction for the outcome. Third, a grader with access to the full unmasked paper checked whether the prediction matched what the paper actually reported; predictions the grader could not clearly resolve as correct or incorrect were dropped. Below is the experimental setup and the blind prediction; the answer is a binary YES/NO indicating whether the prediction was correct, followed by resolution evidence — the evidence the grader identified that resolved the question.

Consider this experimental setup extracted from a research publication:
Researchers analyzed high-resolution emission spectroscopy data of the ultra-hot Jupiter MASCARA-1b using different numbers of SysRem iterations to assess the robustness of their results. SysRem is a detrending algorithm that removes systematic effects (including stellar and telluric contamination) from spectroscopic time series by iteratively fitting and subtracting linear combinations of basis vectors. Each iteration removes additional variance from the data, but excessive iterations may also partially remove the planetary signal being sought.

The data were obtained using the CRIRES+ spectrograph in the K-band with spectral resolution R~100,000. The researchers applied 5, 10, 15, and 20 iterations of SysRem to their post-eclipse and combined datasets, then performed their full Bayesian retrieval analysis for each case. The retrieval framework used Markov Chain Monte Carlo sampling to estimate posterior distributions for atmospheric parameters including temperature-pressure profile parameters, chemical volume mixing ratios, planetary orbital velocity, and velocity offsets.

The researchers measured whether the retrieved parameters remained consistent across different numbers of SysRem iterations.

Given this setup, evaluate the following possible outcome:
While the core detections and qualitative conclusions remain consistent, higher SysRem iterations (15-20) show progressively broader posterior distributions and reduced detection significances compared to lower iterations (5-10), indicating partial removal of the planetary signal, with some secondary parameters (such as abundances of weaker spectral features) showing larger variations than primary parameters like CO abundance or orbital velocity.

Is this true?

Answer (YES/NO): NO